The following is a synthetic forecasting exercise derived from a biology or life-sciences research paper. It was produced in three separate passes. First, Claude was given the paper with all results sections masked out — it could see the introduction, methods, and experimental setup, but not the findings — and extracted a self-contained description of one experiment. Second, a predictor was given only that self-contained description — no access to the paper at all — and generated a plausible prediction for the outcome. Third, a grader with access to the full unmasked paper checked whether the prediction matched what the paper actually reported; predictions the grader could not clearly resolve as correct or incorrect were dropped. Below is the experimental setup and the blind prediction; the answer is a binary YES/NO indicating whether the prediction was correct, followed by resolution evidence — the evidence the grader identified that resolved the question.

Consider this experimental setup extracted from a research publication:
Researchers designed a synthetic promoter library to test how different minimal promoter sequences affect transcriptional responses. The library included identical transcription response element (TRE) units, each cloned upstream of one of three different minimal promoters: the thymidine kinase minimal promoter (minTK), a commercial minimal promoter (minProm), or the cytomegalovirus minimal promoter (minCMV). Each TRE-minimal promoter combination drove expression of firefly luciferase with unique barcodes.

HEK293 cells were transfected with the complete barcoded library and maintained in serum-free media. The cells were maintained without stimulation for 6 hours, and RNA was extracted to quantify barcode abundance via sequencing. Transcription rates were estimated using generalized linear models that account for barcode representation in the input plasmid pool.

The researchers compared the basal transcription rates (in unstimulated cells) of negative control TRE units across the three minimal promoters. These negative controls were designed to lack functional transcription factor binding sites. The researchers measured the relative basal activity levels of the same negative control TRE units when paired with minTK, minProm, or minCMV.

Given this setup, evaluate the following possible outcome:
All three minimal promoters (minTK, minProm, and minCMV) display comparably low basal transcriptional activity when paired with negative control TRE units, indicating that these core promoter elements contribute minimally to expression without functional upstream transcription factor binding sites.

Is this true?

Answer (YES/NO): NO